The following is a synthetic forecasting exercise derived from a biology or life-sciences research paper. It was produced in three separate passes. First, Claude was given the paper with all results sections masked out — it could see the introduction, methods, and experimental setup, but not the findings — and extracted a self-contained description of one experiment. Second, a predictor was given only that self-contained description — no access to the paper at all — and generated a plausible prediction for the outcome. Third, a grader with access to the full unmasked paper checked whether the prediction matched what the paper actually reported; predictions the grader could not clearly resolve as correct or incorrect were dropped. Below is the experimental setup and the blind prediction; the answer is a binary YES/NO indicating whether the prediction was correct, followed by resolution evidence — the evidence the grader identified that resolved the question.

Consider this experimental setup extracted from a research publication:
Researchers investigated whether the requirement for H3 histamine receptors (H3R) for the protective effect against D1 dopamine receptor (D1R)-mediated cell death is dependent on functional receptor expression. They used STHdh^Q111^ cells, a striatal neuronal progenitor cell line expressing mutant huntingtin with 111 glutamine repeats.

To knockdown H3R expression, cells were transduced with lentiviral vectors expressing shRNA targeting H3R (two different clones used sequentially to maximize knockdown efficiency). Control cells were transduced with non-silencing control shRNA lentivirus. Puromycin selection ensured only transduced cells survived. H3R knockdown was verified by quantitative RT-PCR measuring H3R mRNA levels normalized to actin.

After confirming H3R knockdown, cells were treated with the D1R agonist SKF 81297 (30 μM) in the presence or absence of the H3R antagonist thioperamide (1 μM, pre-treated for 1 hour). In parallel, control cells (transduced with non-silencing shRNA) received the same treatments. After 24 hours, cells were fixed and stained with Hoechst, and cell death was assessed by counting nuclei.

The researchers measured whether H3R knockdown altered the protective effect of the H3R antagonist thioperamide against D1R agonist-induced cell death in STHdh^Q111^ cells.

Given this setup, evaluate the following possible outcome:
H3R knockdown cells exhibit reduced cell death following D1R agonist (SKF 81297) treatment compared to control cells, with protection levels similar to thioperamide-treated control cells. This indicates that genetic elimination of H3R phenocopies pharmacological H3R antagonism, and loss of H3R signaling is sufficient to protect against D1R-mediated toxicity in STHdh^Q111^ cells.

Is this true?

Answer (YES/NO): NO